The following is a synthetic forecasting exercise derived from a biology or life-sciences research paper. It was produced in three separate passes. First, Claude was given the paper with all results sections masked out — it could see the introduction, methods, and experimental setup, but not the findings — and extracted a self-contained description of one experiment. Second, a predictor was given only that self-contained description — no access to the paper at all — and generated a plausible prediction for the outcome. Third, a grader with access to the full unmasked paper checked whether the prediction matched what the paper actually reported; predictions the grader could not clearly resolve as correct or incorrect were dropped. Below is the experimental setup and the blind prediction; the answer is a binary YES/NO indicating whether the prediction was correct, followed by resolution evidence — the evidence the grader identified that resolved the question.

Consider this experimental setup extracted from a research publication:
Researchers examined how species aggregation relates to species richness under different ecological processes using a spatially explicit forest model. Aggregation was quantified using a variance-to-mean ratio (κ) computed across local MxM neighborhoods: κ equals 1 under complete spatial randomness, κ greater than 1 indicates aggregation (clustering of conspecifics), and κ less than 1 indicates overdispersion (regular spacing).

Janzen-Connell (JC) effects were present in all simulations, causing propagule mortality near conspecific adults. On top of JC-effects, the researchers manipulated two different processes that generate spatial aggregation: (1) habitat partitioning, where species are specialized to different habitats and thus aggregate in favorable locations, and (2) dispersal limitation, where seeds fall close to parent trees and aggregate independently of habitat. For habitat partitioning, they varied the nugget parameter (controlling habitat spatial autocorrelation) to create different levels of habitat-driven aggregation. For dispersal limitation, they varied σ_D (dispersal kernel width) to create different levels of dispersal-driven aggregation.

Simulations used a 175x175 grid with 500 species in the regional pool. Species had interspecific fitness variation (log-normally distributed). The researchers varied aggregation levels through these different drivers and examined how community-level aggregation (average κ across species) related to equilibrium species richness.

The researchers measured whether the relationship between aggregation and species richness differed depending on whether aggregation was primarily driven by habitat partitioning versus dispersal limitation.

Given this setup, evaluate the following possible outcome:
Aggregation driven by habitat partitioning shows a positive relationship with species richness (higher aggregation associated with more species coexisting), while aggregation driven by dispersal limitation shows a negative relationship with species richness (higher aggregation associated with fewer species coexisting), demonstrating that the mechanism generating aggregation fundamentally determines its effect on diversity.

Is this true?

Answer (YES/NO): YES